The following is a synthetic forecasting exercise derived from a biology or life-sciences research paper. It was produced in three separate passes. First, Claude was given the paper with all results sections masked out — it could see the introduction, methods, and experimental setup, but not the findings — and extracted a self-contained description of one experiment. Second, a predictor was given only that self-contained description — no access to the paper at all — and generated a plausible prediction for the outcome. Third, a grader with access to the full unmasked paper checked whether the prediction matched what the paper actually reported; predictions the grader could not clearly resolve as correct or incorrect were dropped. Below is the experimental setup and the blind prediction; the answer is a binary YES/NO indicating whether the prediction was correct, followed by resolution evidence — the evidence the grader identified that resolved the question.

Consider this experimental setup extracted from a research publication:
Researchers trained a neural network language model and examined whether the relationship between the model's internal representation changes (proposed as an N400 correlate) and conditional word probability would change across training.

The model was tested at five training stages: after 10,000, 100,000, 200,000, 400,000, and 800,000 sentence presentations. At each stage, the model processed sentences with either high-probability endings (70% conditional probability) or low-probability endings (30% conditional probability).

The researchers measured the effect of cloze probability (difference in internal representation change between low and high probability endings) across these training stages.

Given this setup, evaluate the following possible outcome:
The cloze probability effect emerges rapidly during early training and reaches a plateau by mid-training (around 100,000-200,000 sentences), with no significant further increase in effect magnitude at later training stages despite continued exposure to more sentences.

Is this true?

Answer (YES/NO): NO